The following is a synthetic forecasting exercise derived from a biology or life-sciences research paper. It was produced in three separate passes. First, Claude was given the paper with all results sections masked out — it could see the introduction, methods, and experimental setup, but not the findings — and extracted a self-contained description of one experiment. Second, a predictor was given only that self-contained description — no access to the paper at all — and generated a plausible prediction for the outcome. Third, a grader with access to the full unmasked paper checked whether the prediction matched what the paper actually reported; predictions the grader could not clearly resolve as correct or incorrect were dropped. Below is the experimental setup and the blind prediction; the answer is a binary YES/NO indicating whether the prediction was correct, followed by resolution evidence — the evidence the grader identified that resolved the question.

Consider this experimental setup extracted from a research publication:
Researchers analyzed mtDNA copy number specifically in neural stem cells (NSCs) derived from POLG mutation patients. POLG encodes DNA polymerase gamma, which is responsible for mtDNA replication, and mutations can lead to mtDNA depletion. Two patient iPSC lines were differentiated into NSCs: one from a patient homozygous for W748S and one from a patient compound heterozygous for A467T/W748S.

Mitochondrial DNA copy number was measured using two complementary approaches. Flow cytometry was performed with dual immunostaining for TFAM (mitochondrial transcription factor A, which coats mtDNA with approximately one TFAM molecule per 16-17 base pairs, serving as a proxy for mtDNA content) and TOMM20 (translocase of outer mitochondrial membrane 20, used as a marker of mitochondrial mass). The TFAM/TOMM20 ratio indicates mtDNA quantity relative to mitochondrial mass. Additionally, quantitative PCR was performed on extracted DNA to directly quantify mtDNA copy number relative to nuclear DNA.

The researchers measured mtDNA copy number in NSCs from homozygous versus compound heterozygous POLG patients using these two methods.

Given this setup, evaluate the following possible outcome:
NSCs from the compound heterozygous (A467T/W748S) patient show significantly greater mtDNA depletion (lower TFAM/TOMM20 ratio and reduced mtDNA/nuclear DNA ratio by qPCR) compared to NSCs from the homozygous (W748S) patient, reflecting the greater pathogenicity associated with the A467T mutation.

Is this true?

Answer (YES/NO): YES